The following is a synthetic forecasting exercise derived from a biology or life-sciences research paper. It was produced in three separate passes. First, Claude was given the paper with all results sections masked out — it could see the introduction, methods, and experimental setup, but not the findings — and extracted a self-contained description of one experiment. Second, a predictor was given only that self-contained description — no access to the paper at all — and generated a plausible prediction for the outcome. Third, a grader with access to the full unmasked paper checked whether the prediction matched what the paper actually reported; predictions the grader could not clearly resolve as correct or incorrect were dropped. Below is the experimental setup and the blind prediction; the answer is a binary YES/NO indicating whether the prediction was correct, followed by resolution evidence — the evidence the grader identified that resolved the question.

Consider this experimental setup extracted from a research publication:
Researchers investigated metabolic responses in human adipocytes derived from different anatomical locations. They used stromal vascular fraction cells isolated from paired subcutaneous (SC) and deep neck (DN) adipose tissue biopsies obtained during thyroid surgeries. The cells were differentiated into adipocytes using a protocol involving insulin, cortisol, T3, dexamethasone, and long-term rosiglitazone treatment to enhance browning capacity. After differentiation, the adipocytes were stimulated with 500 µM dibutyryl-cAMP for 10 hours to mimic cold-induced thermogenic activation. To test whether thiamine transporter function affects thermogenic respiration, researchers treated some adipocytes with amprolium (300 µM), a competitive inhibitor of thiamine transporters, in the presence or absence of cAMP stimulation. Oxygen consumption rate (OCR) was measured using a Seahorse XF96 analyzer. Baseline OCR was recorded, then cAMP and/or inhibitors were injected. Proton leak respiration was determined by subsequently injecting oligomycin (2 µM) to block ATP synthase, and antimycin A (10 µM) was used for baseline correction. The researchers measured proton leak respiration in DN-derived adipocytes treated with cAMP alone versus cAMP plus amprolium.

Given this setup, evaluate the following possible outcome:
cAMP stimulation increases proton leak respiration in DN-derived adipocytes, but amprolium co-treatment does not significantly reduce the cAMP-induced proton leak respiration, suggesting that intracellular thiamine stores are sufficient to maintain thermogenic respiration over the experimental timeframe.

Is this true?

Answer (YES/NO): NO